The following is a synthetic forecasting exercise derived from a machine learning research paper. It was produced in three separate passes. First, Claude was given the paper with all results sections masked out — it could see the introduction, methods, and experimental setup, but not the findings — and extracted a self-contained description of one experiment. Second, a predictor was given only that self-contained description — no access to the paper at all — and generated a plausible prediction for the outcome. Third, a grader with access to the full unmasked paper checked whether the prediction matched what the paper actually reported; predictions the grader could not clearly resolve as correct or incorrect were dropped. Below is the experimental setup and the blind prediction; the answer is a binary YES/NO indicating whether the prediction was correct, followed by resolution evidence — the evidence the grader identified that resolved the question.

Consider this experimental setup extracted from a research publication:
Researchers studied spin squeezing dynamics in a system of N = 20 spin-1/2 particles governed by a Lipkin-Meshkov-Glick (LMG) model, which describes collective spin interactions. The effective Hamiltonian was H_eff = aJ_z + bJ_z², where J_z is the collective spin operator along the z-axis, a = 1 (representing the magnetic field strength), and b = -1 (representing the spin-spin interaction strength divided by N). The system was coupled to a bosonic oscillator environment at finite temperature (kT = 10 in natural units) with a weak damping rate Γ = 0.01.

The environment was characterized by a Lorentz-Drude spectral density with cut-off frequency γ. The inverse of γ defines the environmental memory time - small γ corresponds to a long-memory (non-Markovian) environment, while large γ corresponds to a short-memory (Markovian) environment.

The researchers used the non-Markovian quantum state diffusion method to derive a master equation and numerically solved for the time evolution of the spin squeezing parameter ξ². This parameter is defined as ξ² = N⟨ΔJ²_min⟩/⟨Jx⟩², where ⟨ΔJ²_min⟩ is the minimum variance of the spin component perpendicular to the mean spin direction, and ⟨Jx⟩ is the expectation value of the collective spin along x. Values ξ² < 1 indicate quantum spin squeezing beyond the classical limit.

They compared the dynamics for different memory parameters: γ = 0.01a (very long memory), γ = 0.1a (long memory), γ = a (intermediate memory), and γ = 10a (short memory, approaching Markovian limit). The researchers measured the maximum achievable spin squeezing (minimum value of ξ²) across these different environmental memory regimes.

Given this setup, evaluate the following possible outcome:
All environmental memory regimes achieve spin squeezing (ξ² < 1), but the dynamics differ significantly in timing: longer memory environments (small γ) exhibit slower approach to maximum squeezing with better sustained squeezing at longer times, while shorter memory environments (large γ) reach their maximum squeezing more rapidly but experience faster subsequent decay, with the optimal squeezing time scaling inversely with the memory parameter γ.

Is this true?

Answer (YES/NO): NO